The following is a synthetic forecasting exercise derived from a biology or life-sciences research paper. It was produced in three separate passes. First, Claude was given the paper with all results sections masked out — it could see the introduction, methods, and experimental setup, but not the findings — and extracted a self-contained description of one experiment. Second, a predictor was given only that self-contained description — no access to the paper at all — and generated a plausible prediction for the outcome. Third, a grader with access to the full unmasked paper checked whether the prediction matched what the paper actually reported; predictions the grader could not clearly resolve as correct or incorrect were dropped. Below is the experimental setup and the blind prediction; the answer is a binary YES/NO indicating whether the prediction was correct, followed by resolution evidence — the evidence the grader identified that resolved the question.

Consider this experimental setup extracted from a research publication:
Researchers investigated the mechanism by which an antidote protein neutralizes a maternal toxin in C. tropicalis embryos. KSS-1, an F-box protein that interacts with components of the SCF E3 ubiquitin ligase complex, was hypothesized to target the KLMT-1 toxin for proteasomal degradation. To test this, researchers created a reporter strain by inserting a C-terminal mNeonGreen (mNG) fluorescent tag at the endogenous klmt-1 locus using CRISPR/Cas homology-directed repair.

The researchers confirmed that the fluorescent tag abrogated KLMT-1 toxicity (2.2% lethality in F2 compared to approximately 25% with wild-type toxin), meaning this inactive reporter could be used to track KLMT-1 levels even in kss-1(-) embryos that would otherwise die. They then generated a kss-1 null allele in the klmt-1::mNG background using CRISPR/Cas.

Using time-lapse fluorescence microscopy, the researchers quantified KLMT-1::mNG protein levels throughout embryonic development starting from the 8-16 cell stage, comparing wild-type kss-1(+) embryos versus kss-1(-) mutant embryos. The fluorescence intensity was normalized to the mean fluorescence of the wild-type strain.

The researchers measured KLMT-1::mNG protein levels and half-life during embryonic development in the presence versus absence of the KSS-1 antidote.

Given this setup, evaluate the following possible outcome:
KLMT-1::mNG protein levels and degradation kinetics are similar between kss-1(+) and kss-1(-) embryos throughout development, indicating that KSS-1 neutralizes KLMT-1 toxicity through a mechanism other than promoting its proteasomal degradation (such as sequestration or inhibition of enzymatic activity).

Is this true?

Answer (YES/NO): NO